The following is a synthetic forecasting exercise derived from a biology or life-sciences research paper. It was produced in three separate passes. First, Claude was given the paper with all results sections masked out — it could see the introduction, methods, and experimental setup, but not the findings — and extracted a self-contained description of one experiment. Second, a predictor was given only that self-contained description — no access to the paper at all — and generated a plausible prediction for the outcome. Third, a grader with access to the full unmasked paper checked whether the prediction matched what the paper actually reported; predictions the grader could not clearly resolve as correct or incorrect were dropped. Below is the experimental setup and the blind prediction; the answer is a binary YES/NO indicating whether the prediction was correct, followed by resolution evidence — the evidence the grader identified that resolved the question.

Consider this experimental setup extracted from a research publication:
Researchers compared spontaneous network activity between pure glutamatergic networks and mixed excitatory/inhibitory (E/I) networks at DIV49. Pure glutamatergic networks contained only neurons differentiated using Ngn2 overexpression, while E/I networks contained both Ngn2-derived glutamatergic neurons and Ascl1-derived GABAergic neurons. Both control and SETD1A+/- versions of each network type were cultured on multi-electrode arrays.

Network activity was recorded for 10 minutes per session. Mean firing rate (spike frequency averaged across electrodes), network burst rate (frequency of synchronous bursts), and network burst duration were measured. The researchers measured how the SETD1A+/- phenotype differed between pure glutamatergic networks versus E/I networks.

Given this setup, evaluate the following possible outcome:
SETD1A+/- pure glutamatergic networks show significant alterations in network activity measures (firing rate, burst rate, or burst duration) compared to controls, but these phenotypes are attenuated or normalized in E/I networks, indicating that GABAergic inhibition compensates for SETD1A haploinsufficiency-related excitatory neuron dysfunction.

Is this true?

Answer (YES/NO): NO